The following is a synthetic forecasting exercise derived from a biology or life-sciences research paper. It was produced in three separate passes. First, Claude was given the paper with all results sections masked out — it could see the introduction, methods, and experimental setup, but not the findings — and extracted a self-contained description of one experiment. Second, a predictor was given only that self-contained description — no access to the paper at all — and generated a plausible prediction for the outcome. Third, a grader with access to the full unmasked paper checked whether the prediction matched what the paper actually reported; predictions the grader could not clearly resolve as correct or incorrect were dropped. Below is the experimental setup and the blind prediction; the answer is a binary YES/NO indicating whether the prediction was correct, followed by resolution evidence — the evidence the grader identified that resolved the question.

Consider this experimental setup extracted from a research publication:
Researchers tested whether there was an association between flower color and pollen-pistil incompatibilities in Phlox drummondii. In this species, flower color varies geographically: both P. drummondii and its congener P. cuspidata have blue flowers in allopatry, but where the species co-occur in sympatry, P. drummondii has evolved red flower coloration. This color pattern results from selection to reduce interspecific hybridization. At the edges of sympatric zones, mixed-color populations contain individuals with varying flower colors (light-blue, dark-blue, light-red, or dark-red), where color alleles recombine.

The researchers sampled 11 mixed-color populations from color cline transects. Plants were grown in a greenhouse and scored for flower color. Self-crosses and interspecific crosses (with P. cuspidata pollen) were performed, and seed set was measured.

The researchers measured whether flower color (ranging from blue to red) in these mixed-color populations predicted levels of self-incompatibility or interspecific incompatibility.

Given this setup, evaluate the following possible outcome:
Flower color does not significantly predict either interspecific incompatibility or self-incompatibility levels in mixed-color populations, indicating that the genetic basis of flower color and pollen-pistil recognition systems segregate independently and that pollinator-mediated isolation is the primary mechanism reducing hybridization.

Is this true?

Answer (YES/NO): YES